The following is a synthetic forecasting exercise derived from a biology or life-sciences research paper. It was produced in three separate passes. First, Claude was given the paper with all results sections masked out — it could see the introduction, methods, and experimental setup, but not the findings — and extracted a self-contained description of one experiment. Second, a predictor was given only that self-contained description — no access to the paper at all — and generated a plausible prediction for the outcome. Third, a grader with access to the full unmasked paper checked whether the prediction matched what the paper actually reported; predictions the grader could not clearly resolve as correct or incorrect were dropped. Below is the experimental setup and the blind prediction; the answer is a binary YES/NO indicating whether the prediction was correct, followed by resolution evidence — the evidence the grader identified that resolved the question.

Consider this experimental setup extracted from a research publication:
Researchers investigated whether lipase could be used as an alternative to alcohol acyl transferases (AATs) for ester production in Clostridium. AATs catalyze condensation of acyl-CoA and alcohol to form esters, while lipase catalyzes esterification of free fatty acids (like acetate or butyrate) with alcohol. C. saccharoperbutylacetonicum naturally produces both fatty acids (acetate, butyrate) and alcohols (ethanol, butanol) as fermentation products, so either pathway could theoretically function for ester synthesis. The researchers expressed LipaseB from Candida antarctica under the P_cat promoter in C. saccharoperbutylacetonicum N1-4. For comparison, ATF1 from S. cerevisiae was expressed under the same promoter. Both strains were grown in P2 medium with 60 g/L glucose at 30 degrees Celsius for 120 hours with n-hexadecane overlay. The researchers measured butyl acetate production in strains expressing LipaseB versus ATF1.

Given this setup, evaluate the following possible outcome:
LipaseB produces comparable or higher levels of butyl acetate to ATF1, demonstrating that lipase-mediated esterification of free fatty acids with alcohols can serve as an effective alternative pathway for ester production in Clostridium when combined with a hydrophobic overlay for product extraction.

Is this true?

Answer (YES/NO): NO